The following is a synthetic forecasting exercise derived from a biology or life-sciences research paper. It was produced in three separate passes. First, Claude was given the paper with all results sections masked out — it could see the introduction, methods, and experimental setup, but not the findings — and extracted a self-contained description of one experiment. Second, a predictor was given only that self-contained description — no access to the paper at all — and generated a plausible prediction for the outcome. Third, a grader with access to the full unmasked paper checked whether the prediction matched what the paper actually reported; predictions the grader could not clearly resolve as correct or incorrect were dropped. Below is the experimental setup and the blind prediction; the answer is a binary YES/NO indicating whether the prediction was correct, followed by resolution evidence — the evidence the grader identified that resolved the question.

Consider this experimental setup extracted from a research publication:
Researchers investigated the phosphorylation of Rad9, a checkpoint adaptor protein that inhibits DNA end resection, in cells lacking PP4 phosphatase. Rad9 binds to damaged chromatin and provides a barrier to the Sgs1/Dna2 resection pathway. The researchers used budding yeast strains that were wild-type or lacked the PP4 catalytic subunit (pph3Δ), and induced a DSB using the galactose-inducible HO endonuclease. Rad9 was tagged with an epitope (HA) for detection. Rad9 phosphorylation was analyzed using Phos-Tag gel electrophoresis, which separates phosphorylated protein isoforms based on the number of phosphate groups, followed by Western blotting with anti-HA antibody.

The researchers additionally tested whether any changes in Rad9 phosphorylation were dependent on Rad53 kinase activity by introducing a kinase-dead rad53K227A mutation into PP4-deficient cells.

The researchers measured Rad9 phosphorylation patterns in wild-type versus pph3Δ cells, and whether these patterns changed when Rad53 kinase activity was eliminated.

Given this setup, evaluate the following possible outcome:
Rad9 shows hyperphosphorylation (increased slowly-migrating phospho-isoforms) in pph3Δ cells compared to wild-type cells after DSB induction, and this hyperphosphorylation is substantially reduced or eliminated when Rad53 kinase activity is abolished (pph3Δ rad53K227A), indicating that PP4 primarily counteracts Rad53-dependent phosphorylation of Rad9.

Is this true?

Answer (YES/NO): YES